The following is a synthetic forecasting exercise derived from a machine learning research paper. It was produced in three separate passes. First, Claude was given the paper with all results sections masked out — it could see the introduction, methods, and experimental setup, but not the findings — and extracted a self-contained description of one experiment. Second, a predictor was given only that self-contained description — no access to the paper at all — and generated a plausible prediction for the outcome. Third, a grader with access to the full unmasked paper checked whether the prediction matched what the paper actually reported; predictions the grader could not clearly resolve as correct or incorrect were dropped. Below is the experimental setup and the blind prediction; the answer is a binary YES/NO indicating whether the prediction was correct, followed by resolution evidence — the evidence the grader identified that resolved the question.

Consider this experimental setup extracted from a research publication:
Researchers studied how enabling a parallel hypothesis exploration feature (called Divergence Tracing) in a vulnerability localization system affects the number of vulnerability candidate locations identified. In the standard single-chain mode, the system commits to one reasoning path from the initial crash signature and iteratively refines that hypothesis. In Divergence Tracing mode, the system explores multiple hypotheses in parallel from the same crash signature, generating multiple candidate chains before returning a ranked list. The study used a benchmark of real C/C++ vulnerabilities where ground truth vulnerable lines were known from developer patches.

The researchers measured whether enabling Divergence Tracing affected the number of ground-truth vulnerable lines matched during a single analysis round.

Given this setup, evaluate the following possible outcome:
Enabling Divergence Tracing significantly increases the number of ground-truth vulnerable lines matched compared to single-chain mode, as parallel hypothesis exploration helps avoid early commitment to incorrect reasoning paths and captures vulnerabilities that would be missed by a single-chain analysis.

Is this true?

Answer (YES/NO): YES